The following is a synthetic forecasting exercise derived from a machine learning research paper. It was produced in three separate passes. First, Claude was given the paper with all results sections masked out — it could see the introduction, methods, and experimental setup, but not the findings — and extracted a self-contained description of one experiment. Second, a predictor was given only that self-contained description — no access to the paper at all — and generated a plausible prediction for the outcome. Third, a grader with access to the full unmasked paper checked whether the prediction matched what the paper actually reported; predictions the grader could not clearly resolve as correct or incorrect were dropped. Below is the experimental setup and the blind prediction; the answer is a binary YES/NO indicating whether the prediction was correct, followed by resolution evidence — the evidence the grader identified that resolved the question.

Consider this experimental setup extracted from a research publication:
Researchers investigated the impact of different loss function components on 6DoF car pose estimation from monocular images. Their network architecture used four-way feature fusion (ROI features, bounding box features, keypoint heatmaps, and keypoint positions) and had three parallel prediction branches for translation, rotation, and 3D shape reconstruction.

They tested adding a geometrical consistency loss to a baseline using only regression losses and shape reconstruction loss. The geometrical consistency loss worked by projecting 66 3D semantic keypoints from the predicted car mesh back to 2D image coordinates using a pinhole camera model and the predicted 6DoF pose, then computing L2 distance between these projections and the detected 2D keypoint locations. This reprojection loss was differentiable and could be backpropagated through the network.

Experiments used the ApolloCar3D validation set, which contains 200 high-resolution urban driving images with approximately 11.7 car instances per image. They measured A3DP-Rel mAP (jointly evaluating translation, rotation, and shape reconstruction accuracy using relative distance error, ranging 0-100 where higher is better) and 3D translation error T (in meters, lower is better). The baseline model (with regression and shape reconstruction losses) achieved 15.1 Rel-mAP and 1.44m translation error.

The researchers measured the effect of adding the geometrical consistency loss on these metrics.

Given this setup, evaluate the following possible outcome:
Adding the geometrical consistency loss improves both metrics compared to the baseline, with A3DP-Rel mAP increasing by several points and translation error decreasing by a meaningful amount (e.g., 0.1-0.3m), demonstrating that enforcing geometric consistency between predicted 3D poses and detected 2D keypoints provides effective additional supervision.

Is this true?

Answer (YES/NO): YES